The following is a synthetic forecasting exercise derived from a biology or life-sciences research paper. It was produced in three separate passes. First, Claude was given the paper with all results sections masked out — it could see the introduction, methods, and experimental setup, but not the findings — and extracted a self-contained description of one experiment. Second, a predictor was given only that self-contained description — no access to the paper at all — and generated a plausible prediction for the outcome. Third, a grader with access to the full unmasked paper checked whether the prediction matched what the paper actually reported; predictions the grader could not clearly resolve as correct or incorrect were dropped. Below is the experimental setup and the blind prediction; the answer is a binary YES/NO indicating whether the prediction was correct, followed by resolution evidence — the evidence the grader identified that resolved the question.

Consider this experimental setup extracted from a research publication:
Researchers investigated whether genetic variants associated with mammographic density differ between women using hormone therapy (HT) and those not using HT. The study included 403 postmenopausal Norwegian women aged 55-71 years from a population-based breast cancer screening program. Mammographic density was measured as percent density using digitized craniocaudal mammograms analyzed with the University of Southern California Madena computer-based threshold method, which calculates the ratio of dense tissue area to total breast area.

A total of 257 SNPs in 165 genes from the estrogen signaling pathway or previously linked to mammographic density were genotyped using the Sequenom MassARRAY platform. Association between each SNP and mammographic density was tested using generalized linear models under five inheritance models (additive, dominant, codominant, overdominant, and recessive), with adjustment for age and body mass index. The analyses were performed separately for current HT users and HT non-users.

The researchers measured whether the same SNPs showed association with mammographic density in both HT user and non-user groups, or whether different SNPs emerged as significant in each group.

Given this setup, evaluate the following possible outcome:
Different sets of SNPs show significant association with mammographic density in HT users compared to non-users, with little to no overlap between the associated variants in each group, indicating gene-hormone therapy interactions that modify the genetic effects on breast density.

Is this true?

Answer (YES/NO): YES